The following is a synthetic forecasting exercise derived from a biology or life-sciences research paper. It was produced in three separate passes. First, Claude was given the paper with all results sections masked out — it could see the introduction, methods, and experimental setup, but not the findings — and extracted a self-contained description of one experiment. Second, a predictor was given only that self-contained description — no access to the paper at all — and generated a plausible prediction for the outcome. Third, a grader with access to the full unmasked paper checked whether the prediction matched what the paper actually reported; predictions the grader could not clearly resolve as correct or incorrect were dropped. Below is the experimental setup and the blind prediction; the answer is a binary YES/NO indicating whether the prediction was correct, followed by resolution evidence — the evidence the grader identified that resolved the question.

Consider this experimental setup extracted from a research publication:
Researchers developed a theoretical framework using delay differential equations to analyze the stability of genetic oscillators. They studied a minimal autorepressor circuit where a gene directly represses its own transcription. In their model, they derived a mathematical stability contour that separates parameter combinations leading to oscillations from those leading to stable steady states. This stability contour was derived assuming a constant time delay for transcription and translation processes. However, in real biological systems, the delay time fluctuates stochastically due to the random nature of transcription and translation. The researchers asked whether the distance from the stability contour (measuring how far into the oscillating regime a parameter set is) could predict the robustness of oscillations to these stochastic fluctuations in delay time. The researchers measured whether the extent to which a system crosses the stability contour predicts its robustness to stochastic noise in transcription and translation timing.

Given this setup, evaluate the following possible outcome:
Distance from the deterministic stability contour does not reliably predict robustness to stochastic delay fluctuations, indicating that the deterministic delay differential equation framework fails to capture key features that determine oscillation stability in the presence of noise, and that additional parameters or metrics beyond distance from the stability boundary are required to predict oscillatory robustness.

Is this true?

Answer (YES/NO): NO